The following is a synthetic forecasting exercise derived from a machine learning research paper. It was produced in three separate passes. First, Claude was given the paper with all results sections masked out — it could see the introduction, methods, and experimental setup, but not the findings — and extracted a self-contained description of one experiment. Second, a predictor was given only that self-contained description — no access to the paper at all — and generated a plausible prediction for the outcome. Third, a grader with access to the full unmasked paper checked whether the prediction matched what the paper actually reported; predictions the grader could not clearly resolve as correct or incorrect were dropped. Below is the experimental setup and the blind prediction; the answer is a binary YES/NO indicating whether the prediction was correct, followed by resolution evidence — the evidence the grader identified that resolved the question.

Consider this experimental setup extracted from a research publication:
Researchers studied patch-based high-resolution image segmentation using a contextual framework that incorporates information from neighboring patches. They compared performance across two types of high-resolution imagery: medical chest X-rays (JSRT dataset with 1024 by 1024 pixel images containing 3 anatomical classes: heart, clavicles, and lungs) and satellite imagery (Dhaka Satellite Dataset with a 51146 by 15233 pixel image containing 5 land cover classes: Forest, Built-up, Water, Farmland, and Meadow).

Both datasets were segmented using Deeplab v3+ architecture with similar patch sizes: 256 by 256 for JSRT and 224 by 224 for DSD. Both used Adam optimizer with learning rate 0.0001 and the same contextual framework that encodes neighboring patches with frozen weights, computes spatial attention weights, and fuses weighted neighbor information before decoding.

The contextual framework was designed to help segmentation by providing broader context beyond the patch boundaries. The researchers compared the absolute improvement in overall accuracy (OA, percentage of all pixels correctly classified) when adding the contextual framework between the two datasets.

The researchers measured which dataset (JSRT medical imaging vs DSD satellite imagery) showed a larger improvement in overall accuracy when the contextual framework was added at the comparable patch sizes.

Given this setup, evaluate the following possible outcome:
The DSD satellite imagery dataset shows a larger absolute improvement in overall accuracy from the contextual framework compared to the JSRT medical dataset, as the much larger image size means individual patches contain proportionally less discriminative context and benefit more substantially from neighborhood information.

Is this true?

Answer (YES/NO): YES